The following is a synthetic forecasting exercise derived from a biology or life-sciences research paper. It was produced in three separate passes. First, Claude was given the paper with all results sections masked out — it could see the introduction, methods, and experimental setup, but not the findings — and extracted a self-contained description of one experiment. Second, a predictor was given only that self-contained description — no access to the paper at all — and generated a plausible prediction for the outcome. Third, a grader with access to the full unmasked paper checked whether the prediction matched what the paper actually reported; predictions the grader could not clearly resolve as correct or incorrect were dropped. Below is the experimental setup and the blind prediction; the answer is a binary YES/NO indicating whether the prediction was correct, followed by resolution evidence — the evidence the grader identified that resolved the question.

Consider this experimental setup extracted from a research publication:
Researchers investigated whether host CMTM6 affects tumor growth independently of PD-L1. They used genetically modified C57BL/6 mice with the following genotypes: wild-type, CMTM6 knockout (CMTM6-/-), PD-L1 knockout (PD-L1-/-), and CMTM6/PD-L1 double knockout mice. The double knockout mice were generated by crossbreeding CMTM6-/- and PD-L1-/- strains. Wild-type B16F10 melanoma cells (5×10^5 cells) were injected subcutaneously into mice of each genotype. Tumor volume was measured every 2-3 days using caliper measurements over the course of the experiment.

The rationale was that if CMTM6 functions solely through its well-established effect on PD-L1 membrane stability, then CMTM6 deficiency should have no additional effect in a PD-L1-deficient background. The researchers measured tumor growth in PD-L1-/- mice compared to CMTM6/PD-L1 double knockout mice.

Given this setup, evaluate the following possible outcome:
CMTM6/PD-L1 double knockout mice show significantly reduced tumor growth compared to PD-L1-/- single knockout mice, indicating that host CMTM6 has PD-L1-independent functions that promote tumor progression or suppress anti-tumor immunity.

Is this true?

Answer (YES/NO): YES